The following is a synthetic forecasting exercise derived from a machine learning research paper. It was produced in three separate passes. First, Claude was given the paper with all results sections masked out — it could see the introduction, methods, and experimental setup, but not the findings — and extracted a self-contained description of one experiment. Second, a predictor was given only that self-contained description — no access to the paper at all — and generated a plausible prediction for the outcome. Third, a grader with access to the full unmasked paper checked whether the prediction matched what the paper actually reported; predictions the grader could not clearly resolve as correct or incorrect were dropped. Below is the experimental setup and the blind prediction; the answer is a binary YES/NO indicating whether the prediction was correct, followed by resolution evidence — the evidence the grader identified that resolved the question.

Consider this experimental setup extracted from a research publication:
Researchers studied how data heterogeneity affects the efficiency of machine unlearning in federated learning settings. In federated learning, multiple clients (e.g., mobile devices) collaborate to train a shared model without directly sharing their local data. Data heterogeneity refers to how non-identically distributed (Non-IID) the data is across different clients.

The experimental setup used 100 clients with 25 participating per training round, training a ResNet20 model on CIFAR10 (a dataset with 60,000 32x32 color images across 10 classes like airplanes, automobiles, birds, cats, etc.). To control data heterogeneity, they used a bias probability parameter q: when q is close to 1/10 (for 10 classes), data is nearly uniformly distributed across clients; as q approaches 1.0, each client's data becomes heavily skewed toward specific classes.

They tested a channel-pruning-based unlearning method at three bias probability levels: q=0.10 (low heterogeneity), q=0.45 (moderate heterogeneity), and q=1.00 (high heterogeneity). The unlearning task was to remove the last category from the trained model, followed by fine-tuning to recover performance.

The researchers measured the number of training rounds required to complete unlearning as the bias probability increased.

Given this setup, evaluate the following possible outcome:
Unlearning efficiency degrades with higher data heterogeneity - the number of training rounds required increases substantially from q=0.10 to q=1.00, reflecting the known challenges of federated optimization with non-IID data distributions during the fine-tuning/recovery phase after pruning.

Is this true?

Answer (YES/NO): YES